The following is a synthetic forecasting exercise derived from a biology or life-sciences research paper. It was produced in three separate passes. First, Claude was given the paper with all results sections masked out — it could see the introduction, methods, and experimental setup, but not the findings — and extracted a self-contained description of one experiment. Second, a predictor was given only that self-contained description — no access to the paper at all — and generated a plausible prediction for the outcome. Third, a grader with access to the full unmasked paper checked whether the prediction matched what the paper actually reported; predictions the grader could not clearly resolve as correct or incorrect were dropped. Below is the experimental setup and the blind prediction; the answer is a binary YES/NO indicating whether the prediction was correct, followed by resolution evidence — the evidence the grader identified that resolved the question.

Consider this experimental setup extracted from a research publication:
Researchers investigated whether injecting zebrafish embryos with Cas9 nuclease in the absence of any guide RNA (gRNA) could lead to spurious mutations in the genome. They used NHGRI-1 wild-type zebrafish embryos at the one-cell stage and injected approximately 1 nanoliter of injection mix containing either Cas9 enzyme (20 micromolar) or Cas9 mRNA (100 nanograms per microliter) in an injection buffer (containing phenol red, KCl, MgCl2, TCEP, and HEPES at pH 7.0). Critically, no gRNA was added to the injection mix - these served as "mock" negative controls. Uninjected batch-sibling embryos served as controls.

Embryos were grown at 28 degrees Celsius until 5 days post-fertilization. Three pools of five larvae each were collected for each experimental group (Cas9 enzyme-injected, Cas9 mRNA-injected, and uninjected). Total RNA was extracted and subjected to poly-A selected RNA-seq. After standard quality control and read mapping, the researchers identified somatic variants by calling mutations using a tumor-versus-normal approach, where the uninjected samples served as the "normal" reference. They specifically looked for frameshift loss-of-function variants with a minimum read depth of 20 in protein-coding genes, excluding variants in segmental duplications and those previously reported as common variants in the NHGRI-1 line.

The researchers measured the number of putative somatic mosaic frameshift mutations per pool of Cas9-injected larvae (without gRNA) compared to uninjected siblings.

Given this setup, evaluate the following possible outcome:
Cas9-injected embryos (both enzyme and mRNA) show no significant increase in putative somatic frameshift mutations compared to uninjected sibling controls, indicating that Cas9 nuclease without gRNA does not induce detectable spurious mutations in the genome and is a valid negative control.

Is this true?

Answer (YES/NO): NO